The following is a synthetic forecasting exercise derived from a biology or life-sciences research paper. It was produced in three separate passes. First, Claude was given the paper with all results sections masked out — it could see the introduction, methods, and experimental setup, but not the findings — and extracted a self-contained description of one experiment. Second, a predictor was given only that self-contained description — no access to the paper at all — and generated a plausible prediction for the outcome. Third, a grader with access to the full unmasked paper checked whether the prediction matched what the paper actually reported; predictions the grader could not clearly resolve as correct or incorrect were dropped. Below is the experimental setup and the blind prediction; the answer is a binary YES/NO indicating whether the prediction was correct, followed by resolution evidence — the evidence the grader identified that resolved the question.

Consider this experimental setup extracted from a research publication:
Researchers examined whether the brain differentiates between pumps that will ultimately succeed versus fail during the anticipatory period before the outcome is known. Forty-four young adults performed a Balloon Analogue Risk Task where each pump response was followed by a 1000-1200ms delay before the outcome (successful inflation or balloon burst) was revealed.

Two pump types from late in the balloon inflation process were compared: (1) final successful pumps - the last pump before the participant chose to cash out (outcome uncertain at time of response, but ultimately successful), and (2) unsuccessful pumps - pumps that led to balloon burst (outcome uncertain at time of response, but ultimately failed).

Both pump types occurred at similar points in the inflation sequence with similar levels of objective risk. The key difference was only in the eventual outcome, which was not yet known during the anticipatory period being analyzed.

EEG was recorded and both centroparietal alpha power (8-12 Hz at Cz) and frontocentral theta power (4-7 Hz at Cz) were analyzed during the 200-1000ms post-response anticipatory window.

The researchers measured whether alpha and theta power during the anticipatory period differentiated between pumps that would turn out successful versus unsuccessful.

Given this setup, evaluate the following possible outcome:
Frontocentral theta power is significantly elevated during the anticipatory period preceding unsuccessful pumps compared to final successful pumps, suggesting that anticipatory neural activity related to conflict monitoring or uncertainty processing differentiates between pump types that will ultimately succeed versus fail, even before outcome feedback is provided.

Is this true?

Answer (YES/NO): YES